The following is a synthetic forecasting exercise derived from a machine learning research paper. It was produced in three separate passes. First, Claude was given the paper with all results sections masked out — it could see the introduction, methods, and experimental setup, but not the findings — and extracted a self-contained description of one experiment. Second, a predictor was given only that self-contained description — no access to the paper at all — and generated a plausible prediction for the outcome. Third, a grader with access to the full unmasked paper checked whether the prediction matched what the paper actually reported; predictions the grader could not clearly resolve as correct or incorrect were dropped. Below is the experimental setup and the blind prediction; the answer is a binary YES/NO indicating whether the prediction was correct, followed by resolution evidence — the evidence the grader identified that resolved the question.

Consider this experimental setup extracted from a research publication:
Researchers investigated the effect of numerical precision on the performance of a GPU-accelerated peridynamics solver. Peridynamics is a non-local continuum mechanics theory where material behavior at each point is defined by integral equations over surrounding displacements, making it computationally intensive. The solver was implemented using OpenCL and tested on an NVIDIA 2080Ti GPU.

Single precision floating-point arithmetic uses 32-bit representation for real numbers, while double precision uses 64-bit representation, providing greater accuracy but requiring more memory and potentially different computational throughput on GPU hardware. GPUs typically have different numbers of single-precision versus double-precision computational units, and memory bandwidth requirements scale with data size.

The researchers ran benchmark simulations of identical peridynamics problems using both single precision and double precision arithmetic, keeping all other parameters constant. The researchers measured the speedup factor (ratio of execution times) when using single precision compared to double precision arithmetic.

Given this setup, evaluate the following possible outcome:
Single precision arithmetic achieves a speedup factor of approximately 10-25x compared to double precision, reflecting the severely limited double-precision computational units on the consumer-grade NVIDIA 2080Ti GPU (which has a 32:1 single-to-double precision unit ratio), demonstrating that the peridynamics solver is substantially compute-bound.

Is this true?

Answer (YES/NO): NO